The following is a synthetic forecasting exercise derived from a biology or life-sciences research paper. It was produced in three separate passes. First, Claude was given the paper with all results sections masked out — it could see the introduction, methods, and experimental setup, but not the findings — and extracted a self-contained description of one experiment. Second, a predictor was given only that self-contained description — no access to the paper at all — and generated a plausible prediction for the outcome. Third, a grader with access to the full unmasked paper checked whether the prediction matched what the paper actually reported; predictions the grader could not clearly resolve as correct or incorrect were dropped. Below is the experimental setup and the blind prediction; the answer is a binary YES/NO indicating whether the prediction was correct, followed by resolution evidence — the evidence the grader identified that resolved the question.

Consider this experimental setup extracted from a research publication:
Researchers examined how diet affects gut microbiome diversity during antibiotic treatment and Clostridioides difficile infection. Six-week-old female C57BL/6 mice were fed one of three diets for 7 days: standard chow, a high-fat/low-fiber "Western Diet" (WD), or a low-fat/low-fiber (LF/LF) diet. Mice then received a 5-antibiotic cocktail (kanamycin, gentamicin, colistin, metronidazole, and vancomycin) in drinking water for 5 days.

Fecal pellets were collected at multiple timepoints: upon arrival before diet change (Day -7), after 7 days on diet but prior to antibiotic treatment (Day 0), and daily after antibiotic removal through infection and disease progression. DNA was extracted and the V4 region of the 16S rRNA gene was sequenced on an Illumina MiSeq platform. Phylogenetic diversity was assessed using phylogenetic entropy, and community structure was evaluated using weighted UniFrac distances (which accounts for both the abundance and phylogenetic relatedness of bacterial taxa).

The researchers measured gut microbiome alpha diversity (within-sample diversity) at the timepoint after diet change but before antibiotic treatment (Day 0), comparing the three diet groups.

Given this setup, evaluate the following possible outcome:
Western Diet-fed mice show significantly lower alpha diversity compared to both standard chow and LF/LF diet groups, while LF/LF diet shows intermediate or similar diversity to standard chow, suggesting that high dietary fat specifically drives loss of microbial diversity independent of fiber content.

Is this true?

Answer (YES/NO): YES